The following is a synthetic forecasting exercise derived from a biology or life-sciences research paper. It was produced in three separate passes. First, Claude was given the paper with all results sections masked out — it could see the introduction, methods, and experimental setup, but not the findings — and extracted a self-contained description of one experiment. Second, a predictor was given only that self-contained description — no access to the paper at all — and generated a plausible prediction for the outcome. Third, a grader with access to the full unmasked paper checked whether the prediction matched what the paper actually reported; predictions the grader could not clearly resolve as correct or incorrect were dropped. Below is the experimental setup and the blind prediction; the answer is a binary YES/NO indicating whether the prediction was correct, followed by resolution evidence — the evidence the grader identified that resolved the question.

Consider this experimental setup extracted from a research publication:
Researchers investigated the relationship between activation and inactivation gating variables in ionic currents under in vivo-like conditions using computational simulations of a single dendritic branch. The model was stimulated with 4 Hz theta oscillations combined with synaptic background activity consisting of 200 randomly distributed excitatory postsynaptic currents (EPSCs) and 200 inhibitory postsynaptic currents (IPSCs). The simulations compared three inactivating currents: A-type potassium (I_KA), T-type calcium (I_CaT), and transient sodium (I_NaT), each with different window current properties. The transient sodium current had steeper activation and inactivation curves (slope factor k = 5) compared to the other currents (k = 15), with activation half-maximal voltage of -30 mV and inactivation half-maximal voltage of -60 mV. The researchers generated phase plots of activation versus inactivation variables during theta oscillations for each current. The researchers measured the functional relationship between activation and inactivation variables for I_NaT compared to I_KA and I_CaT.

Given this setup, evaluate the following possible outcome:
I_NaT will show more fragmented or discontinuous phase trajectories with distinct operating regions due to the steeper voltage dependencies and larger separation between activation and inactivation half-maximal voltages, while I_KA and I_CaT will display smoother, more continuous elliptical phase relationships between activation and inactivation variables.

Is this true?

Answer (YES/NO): NO